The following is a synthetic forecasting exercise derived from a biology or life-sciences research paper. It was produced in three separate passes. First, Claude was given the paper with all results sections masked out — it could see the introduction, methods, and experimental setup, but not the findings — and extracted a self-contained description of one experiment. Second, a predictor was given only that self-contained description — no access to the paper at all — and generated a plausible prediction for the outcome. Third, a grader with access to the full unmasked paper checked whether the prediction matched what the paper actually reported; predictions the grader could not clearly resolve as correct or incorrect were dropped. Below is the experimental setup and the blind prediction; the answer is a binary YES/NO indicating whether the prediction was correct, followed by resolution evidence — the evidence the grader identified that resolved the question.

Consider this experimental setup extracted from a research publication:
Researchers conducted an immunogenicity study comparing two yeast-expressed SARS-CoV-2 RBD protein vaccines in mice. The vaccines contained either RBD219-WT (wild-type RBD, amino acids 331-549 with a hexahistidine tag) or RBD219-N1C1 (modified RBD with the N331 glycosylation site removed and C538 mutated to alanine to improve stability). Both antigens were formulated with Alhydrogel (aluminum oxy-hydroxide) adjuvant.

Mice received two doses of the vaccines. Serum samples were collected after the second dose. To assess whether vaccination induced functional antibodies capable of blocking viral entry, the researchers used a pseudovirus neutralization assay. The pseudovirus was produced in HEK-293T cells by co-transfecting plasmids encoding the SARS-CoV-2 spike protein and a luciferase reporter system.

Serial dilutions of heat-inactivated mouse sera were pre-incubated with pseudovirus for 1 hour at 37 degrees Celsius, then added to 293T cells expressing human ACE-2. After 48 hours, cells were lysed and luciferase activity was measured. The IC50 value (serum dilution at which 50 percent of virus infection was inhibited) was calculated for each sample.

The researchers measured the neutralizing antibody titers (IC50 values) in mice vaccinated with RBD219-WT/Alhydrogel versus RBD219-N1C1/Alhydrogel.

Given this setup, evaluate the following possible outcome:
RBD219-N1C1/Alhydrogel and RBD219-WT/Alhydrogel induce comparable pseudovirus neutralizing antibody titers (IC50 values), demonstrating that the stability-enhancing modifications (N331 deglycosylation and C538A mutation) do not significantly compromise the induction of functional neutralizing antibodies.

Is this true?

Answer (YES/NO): YES